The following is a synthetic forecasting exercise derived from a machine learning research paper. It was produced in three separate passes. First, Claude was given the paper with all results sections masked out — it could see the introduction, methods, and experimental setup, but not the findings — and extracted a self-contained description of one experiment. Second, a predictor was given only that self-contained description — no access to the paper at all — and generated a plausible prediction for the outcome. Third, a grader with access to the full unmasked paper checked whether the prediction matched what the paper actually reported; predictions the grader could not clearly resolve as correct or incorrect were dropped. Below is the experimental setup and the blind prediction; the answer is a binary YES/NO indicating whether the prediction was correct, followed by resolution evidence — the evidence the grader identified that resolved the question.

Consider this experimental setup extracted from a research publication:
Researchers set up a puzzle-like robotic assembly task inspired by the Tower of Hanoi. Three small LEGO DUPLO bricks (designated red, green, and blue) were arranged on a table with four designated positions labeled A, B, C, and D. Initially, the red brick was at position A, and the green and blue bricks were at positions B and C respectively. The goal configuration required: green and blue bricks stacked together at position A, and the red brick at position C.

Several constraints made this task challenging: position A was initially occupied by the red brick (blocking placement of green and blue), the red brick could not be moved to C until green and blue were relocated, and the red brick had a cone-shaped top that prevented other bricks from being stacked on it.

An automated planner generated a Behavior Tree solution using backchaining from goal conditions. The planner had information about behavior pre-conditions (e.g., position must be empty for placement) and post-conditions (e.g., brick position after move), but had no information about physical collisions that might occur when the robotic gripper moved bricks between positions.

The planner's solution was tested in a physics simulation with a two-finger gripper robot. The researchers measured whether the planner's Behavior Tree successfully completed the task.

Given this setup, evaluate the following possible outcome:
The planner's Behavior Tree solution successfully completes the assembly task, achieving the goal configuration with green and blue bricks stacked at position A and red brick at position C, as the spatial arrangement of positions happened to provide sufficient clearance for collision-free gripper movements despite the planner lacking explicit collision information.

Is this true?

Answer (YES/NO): NO